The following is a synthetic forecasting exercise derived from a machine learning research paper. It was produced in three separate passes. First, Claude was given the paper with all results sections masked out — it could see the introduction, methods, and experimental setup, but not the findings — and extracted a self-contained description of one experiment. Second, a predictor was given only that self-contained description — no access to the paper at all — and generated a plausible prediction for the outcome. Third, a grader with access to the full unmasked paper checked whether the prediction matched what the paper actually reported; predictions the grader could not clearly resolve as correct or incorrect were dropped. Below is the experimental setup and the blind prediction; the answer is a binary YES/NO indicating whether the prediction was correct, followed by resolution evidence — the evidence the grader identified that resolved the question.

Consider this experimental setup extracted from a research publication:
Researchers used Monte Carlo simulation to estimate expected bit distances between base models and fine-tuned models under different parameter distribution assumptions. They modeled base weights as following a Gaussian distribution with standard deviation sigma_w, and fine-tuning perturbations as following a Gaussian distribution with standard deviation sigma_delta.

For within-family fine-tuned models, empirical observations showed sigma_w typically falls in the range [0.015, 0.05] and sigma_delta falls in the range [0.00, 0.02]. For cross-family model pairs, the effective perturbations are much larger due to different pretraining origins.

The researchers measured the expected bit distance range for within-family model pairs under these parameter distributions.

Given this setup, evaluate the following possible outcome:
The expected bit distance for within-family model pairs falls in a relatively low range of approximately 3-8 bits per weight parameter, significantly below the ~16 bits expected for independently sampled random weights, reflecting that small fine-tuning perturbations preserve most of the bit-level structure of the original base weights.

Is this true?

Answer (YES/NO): YES